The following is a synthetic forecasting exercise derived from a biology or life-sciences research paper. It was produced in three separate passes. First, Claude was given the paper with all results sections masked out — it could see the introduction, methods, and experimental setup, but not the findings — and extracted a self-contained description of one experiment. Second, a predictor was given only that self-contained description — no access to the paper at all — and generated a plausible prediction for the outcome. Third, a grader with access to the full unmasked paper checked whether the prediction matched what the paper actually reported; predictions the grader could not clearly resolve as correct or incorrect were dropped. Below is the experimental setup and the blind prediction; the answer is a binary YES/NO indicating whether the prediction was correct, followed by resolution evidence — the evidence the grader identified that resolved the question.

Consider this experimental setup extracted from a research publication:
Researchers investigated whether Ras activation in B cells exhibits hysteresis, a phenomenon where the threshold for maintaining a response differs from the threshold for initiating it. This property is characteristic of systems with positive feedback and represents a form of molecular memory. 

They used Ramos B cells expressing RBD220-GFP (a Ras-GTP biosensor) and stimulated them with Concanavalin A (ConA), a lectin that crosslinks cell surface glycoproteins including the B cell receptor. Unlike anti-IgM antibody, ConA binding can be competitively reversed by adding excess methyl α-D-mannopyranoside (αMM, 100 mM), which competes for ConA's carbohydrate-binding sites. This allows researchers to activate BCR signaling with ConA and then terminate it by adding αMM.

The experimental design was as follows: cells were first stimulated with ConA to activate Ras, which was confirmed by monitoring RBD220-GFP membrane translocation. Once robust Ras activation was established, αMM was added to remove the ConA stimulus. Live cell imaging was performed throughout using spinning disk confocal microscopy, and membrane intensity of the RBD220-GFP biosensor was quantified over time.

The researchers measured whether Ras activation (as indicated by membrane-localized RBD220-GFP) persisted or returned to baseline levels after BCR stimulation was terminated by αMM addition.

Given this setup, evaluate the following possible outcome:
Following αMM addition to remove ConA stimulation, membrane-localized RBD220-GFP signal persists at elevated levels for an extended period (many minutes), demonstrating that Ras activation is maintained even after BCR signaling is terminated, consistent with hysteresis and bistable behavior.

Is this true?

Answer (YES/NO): NO